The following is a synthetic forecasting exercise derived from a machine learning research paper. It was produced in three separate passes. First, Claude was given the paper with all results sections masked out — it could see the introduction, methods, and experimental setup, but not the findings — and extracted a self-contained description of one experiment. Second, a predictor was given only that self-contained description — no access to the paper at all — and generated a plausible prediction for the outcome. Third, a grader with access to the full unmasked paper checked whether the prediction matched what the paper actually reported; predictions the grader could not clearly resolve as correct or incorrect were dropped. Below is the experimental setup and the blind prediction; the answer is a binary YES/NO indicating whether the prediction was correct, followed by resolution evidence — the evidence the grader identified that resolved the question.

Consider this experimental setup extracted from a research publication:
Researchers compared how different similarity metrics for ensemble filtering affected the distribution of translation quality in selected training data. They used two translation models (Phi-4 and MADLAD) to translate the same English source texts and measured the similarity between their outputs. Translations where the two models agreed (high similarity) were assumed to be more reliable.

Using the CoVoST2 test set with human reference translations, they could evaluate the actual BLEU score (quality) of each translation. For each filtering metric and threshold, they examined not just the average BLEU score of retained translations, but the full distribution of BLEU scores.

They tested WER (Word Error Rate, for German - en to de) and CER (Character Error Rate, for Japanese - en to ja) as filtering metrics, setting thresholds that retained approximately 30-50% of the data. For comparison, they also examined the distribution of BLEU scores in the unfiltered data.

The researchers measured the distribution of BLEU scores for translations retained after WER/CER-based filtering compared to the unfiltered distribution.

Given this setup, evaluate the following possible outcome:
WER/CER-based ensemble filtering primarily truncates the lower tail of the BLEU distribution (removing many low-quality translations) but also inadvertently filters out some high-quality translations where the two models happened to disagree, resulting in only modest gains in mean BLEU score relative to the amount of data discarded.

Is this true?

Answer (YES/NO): NO